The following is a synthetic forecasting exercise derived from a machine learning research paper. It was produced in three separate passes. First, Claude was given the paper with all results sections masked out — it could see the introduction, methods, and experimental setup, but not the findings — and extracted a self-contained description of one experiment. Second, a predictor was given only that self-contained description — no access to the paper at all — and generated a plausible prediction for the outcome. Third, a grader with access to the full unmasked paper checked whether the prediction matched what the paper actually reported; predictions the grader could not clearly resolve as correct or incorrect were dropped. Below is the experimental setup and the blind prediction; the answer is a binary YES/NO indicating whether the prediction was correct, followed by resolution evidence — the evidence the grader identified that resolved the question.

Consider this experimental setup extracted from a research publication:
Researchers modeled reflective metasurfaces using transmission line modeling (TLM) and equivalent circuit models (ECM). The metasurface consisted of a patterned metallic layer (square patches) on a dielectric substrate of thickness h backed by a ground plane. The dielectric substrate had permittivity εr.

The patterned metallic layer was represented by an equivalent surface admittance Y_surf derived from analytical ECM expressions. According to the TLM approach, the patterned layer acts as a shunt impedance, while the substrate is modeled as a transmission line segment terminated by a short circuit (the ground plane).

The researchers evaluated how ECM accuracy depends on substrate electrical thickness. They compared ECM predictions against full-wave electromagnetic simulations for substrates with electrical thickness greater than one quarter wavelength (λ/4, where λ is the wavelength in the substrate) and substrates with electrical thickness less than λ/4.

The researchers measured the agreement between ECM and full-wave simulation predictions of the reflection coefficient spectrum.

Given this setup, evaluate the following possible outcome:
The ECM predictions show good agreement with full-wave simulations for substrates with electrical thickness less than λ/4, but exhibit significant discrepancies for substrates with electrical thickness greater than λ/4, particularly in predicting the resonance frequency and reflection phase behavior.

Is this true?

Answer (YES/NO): NO